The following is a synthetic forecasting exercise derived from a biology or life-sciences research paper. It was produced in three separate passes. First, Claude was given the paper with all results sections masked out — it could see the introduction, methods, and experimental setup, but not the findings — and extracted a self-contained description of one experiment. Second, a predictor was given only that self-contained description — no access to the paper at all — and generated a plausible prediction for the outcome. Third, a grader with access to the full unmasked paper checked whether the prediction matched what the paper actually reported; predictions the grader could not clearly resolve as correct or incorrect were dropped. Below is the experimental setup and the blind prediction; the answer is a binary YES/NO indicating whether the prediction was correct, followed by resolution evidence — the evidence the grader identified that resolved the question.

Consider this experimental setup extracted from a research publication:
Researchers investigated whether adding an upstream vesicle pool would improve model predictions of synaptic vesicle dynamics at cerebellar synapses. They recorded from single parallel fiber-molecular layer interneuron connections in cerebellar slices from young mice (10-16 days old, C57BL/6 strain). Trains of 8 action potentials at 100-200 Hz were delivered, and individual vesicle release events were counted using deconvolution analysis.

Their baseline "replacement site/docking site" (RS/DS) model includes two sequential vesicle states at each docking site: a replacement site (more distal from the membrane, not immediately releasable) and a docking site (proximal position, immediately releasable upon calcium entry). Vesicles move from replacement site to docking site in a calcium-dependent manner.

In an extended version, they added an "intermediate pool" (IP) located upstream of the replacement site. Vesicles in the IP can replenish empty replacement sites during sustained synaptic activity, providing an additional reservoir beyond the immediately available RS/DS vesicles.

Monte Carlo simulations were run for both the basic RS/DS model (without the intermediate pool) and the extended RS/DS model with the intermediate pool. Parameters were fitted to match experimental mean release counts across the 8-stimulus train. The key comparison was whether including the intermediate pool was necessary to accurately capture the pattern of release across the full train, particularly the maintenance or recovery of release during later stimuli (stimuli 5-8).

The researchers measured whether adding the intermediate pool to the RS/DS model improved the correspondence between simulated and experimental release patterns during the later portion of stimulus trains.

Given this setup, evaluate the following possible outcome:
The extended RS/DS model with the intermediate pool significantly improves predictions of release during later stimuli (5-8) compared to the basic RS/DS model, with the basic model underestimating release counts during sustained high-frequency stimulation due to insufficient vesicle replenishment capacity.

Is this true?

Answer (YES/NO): NO